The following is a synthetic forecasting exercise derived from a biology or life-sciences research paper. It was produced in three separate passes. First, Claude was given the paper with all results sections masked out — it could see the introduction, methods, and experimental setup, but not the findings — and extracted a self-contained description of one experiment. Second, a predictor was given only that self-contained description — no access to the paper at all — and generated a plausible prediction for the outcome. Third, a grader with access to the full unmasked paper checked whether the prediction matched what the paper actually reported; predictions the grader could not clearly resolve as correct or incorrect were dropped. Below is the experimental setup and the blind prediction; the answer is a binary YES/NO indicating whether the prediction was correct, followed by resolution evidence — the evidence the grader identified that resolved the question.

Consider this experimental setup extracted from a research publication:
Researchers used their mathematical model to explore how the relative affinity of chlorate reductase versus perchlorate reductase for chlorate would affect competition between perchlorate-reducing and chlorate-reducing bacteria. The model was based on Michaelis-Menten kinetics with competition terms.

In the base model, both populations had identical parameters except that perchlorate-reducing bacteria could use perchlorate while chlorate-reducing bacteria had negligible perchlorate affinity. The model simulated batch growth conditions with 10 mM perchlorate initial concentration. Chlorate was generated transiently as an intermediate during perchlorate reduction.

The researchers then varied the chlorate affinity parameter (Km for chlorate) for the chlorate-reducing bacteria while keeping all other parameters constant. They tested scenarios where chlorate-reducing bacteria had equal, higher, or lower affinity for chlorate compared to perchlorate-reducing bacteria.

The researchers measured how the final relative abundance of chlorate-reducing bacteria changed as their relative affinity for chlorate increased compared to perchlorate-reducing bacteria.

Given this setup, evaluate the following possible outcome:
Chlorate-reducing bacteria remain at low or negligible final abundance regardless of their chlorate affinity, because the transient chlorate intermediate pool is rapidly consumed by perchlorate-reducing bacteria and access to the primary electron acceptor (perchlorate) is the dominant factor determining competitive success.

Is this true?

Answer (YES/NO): NO